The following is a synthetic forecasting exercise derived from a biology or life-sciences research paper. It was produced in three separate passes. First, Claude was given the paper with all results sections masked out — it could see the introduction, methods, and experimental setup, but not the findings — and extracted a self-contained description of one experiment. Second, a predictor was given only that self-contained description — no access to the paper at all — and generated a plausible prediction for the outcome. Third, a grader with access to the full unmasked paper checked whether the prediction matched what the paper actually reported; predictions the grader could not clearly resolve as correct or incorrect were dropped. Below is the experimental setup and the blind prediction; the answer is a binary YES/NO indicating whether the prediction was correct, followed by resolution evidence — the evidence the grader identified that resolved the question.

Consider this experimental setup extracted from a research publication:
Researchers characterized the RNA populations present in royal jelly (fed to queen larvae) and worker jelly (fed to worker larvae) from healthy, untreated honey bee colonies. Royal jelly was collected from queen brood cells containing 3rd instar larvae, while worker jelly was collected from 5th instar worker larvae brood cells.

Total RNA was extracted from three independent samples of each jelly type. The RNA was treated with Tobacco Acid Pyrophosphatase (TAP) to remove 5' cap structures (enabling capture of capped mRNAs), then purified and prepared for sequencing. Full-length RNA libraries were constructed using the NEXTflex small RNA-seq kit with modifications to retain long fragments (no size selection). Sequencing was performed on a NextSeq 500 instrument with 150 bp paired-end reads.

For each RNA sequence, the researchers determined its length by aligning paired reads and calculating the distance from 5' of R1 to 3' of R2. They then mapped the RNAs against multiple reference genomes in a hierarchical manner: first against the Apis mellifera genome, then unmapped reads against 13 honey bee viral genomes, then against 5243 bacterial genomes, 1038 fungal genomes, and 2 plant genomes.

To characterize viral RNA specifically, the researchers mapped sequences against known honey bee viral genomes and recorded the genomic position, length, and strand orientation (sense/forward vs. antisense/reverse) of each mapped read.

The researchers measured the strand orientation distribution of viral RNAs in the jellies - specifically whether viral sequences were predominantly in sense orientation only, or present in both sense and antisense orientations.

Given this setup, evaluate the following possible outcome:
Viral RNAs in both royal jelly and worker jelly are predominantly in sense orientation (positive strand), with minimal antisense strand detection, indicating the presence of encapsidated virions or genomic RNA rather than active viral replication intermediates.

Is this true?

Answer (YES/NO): NO